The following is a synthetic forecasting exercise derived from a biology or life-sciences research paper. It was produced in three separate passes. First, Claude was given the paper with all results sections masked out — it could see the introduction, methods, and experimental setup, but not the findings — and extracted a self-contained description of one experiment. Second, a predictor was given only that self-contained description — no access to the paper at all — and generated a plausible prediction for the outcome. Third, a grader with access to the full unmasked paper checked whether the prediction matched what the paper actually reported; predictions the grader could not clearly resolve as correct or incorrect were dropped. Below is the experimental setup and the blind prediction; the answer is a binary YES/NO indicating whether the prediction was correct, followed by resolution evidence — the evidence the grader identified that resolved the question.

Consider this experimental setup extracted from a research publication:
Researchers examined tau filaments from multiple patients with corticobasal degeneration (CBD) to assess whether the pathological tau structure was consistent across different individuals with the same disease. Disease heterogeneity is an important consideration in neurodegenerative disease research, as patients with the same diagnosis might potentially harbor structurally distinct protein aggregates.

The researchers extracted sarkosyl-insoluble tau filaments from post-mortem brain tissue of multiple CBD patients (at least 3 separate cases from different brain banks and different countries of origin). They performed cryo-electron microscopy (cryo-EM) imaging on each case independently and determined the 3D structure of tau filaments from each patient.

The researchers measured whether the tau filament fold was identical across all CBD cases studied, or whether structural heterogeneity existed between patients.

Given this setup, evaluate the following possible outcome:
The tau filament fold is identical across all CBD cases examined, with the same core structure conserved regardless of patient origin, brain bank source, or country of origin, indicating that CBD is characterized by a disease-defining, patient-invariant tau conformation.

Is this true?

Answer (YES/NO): YES